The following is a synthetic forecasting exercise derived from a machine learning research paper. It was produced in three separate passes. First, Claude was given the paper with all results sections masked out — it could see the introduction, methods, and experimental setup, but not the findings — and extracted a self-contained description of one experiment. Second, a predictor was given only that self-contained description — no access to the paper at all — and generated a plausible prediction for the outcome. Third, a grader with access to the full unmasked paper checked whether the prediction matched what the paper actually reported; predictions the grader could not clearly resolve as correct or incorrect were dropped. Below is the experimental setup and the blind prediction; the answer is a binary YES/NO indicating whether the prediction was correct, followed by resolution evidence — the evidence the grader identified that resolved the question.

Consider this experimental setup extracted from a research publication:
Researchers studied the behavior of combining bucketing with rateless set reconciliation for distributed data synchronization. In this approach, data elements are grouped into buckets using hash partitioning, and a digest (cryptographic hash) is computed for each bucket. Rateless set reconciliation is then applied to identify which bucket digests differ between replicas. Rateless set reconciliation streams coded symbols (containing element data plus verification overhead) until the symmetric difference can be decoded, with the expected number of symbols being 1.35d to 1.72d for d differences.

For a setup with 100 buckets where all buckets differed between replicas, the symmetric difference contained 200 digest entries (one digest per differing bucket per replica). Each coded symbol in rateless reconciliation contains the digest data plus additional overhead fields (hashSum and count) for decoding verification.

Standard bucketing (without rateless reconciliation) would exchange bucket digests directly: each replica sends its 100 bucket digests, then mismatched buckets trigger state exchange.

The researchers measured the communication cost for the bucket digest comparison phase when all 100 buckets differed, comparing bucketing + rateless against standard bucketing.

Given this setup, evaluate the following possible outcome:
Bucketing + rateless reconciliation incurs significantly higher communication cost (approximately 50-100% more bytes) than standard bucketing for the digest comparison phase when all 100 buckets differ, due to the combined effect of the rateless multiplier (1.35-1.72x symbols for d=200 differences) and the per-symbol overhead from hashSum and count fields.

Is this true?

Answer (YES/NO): NO